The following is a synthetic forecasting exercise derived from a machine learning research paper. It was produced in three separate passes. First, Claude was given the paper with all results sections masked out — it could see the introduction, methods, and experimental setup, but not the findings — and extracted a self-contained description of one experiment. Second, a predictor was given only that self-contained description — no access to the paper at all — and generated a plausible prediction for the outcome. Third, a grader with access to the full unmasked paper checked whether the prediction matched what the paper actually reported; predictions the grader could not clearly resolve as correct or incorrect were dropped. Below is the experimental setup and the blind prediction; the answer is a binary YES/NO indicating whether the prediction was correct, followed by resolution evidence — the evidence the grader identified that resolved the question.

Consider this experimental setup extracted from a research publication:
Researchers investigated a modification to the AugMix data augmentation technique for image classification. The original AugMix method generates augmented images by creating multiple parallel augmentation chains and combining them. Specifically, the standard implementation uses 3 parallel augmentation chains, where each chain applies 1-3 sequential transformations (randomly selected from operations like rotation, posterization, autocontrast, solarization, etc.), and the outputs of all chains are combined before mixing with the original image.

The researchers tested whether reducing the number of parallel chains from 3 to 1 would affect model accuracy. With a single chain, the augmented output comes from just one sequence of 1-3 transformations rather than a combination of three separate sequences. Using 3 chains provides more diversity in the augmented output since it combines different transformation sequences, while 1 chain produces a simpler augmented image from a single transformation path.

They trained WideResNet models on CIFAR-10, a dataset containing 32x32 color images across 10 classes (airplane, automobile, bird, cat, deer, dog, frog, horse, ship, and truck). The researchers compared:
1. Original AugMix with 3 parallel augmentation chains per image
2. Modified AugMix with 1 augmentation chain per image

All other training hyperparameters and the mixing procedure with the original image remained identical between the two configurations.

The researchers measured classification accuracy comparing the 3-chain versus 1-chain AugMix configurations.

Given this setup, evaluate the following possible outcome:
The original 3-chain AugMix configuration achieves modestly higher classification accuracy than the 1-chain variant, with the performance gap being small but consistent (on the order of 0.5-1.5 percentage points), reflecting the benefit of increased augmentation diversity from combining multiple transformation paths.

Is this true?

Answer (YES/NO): NO